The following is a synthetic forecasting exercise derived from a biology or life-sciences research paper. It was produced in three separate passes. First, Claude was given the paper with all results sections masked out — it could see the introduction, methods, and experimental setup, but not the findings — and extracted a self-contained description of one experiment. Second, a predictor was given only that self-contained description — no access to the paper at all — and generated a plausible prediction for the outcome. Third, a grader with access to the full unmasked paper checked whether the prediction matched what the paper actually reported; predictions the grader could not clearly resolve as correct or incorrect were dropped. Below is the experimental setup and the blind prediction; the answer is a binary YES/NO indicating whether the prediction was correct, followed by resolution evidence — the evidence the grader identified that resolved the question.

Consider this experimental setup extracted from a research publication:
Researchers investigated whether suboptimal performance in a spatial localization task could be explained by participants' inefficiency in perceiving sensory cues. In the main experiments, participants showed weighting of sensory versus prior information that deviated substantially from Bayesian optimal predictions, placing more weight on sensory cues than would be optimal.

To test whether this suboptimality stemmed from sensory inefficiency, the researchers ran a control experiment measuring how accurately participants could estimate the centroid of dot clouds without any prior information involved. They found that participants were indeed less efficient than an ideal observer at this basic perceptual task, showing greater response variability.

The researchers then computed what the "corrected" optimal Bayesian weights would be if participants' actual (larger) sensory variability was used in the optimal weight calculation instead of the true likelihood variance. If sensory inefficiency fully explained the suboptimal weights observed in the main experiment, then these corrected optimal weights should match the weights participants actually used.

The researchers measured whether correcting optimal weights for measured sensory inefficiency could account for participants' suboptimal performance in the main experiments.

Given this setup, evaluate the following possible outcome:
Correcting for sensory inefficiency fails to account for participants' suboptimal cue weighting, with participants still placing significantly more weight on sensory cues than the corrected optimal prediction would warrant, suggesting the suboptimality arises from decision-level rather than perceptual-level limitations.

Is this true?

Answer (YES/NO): YES